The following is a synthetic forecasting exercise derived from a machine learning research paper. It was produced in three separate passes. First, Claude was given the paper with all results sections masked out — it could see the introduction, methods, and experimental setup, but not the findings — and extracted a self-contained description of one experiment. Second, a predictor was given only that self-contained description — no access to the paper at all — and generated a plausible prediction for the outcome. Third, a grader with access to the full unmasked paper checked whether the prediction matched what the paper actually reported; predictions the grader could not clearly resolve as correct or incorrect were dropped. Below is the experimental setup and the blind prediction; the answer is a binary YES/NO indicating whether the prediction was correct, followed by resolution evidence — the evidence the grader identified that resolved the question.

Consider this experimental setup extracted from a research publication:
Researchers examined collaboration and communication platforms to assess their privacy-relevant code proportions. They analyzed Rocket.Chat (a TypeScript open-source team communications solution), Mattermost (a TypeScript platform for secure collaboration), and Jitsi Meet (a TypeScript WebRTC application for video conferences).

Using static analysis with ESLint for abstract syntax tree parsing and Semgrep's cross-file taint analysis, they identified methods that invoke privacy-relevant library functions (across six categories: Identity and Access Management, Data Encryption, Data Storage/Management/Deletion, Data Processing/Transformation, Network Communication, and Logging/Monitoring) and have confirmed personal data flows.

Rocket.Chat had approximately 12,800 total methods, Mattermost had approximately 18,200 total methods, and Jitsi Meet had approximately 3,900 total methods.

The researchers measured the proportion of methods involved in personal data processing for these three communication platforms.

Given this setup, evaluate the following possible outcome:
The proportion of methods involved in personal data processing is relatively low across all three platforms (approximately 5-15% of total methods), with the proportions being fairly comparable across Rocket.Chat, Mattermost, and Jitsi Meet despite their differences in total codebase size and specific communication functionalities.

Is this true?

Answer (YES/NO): NO